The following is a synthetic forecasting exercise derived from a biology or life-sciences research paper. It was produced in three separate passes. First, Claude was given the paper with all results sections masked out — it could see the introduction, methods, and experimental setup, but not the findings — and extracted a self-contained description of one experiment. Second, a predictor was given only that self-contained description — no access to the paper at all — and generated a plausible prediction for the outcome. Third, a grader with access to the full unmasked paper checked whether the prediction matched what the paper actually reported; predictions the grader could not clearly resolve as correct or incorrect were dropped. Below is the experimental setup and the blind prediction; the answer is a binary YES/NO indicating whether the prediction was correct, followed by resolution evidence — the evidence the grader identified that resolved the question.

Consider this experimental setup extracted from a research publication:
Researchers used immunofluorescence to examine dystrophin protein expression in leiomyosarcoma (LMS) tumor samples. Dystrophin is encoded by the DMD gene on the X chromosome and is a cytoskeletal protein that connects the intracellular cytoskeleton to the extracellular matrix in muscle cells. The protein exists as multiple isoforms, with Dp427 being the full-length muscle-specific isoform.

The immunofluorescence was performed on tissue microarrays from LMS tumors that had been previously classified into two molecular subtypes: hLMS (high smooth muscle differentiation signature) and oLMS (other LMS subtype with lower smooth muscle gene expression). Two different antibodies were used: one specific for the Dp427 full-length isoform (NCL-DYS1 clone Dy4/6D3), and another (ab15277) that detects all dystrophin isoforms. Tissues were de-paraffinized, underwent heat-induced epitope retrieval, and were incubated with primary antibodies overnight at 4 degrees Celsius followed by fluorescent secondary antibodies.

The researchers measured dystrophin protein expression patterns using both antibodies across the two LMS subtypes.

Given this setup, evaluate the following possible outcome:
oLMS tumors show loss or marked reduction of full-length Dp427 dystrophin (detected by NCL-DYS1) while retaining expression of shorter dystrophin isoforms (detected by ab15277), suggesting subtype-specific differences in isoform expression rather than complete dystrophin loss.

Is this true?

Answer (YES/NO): NO